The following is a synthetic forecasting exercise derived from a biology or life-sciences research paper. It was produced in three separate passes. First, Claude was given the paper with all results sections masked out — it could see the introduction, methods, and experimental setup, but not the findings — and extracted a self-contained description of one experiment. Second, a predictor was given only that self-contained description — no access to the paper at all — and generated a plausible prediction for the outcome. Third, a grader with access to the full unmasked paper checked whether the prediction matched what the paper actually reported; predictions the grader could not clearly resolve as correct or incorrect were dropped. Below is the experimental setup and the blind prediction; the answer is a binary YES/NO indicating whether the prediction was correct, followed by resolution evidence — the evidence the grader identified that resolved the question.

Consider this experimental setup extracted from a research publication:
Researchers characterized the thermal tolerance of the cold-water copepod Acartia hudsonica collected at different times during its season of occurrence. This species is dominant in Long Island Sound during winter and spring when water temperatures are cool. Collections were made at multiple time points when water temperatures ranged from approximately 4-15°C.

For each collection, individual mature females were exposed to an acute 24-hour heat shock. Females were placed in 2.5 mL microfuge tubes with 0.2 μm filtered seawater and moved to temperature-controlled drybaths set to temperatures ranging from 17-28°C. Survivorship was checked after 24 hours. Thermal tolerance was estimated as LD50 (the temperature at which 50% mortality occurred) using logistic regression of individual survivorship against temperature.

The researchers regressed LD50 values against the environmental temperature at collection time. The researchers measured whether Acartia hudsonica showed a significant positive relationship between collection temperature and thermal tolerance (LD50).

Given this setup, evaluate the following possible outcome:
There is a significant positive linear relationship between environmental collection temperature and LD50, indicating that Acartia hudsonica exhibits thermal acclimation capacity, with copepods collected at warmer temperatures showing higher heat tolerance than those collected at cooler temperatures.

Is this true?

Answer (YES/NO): YES